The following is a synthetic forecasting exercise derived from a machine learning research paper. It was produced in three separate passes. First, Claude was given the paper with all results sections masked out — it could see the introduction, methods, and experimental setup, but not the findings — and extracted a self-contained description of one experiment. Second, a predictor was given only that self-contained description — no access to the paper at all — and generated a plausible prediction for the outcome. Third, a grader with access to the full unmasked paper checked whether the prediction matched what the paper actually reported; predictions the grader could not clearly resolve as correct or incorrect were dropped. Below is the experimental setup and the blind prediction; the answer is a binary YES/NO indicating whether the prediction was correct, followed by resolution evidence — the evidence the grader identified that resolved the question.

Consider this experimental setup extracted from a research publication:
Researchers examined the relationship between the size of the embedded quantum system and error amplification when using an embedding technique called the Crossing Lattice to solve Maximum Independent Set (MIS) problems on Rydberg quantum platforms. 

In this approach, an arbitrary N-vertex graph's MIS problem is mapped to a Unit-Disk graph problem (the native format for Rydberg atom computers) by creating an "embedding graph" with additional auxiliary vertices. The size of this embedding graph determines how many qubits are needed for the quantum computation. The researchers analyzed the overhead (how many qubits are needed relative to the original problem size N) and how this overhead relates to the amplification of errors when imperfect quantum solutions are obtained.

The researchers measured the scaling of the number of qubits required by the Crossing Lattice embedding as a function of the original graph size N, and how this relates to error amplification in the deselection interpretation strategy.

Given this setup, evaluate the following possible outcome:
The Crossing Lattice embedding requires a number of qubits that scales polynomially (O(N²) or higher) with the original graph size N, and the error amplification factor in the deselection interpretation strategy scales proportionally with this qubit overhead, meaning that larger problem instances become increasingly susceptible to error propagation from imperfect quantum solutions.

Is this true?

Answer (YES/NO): NO